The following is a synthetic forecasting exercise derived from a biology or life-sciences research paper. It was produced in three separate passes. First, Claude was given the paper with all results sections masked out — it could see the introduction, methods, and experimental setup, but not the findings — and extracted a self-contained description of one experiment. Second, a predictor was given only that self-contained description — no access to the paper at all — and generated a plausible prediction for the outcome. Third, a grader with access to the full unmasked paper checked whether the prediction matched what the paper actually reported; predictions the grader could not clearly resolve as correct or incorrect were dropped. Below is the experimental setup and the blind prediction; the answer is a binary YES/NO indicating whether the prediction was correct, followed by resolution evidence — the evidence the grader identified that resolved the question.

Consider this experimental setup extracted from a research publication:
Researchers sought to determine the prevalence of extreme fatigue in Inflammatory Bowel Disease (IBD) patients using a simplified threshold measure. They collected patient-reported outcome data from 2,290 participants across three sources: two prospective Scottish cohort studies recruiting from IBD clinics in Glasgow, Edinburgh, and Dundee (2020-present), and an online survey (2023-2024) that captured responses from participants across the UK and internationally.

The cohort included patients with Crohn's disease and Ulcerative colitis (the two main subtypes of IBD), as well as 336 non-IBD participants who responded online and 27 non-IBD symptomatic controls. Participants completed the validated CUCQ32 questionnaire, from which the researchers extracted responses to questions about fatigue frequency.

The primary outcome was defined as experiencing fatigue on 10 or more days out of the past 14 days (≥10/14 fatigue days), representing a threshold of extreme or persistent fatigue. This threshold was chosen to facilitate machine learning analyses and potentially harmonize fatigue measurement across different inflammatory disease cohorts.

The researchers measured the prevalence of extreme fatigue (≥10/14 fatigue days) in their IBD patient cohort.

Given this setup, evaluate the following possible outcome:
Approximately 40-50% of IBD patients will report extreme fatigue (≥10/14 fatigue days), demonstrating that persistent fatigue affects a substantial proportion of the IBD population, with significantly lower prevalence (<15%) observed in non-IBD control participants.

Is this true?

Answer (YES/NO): NO